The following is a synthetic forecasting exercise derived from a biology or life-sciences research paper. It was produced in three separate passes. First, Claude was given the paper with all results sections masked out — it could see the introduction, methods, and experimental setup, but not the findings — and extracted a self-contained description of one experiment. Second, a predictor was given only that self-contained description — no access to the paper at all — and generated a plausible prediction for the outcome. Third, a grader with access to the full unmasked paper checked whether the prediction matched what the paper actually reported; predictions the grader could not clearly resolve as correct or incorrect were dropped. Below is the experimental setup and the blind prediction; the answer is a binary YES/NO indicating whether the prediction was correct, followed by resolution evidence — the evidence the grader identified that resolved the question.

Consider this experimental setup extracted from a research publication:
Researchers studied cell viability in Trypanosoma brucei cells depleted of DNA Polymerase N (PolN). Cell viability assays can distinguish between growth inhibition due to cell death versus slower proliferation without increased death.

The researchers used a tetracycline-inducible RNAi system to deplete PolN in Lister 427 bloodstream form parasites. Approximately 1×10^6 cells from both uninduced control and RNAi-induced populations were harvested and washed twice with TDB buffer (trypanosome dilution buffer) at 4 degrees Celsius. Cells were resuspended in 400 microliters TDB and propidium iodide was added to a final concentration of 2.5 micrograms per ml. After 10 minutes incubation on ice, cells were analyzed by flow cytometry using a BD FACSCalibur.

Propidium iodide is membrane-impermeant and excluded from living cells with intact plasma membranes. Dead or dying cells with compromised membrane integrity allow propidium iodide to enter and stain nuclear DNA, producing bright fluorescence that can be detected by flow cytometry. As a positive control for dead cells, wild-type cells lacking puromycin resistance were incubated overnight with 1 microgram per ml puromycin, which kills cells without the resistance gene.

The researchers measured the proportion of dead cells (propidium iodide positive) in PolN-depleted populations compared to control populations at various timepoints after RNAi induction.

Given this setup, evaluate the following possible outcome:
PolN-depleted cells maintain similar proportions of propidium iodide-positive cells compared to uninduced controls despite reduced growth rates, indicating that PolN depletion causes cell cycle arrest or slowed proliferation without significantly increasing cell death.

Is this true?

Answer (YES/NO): YES